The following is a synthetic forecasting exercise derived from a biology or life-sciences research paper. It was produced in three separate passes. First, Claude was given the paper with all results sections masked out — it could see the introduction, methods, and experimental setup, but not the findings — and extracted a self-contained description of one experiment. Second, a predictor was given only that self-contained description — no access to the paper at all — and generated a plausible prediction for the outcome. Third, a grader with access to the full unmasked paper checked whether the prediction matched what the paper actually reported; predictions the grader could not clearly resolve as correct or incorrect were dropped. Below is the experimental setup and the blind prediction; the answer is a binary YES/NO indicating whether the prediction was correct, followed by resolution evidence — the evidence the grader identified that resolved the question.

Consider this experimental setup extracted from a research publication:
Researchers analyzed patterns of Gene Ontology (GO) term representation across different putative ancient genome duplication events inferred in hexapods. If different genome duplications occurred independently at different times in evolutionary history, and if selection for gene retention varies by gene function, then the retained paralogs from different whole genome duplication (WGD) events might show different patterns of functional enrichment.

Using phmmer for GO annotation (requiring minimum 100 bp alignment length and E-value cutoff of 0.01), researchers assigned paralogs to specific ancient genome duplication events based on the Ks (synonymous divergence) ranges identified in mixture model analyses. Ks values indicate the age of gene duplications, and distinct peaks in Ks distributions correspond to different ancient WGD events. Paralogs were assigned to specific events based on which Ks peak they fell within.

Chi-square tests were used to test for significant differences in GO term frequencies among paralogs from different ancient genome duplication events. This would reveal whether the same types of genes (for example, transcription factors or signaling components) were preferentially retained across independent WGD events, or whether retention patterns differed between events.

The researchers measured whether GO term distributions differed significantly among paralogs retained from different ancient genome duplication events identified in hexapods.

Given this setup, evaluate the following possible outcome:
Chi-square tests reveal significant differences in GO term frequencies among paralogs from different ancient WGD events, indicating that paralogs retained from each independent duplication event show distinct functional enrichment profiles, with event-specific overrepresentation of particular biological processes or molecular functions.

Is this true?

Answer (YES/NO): NO